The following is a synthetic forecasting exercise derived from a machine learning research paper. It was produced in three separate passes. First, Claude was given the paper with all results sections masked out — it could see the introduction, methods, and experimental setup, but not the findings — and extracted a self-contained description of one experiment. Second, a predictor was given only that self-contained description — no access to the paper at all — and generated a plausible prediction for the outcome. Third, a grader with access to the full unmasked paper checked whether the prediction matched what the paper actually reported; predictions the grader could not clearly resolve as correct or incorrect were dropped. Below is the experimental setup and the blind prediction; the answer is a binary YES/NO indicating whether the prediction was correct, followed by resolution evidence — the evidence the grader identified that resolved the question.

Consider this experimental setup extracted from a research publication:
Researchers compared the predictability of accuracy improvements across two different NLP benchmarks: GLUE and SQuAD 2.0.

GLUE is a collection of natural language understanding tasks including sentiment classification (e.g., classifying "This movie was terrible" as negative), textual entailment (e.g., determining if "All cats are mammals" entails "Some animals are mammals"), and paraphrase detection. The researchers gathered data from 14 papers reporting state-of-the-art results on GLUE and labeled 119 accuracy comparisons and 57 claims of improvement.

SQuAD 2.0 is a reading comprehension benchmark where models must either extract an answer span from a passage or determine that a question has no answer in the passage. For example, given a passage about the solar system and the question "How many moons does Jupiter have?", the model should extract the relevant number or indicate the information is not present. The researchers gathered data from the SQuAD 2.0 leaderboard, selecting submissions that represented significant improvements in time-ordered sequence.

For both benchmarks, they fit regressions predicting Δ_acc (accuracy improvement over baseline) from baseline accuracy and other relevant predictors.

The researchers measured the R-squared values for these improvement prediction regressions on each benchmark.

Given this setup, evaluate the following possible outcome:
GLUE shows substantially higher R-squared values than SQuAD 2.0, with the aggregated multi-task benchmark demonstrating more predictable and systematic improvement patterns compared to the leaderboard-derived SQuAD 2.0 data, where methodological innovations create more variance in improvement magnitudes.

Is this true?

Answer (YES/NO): NO